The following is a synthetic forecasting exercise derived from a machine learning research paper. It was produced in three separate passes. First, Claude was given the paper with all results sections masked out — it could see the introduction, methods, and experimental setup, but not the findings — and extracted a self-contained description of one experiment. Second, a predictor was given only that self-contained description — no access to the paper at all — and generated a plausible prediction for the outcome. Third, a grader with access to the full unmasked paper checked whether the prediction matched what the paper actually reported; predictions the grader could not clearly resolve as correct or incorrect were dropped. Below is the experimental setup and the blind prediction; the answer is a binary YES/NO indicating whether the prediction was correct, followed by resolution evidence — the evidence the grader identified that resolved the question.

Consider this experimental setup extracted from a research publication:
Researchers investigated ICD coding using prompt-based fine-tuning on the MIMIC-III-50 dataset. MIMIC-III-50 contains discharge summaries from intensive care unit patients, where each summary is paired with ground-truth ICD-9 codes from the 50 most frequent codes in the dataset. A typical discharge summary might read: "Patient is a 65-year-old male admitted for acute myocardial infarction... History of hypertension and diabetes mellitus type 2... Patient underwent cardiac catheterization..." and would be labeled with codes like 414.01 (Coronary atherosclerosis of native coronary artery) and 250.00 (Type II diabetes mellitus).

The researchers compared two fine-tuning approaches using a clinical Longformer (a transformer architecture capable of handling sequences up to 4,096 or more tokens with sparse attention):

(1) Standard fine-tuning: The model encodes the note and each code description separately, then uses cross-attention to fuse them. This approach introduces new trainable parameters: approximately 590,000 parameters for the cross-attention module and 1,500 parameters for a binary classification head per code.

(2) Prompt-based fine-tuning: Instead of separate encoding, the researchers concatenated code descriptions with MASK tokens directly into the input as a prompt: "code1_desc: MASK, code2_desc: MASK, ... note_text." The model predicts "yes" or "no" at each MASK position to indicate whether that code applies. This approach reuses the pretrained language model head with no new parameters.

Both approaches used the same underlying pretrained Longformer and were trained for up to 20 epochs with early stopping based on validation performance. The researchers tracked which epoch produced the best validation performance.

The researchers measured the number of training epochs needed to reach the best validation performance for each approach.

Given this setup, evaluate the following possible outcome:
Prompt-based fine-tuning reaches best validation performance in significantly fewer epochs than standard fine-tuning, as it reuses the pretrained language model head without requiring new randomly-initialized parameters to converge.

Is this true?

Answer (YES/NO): YES